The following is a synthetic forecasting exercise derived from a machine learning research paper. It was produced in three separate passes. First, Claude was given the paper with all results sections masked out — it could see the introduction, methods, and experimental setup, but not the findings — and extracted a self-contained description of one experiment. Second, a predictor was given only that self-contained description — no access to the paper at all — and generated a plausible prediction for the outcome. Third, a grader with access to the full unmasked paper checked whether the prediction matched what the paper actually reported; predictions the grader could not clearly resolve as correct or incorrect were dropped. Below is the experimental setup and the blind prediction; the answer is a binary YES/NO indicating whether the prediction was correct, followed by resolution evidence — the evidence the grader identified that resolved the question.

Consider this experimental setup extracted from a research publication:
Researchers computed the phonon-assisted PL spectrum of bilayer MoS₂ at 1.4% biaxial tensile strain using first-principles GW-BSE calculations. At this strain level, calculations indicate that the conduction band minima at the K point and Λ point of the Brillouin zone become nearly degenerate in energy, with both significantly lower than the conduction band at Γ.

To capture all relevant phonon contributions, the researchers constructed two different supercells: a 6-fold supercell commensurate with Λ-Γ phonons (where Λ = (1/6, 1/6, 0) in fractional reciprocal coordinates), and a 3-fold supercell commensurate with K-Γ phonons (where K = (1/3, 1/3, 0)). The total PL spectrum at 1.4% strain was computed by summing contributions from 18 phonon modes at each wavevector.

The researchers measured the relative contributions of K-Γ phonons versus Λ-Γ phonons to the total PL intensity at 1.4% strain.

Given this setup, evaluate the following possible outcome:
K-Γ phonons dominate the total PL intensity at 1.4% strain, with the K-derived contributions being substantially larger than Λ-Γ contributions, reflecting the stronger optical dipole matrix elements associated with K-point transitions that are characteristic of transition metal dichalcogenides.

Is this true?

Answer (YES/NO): YES